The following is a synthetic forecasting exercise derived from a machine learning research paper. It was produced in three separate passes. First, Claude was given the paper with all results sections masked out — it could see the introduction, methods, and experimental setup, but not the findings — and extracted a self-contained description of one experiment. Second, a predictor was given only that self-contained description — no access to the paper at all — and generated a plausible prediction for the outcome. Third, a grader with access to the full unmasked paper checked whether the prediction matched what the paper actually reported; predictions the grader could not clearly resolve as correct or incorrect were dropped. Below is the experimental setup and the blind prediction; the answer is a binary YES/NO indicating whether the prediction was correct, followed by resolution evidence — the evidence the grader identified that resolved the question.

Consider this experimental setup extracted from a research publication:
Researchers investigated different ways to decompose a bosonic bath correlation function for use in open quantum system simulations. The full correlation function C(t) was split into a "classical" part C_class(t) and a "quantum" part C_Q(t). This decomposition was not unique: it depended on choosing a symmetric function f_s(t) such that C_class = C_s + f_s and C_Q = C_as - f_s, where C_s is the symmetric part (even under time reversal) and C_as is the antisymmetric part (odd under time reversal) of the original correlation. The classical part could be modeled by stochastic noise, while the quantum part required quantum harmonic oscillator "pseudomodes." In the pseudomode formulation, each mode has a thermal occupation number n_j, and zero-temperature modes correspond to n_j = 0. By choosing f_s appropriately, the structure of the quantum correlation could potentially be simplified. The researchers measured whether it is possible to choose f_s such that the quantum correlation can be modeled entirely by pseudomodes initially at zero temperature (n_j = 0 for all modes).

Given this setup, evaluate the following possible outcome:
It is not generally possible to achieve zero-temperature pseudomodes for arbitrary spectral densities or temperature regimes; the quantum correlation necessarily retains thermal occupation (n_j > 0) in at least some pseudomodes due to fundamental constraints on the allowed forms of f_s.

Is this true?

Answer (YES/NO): NO